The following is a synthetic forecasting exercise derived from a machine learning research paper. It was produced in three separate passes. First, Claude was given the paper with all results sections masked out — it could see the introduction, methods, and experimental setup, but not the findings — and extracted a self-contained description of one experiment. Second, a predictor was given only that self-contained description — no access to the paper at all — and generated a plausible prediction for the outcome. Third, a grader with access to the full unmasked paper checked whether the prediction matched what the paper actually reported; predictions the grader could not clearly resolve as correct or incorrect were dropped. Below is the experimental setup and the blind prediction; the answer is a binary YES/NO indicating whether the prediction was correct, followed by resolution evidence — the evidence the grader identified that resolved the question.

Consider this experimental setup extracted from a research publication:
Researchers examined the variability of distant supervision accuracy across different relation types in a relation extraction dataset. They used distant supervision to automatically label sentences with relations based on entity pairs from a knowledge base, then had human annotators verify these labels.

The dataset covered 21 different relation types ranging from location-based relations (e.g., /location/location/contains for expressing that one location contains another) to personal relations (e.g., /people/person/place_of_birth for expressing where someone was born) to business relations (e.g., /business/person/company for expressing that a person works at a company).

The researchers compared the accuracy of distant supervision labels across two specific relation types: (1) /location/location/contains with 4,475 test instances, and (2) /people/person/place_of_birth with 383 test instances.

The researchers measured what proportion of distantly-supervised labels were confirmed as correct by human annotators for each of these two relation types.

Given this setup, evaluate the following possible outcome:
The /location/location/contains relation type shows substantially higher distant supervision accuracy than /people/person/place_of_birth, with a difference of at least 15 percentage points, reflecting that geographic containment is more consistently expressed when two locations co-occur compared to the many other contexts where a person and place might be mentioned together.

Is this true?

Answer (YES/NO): YES